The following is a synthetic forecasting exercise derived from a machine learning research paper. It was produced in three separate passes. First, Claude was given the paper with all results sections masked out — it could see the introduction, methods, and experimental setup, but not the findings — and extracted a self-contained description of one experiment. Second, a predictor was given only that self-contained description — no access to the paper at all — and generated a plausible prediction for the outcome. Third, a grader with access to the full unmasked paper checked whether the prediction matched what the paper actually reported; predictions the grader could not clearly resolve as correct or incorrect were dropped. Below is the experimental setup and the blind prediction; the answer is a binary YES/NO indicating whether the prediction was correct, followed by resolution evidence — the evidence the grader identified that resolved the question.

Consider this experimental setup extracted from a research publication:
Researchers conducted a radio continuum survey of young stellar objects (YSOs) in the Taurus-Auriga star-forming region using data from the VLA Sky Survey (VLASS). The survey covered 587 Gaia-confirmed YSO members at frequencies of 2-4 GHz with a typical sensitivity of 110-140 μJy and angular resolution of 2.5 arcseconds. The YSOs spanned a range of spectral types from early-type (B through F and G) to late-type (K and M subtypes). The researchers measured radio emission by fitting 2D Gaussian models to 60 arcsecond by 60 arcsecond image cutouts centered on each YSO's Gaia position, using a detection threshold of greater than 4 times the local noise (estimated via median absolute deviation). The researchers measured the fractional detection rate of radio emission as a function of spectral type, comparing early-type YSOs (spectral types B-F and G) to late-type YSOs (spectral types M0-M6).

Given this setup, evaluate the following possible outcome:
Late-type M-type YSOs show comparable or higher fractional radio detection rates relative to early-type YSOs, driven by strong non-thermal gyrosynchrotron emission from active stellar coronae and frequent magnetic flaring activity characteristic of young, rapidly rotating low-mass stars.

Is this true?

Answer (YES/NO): NO